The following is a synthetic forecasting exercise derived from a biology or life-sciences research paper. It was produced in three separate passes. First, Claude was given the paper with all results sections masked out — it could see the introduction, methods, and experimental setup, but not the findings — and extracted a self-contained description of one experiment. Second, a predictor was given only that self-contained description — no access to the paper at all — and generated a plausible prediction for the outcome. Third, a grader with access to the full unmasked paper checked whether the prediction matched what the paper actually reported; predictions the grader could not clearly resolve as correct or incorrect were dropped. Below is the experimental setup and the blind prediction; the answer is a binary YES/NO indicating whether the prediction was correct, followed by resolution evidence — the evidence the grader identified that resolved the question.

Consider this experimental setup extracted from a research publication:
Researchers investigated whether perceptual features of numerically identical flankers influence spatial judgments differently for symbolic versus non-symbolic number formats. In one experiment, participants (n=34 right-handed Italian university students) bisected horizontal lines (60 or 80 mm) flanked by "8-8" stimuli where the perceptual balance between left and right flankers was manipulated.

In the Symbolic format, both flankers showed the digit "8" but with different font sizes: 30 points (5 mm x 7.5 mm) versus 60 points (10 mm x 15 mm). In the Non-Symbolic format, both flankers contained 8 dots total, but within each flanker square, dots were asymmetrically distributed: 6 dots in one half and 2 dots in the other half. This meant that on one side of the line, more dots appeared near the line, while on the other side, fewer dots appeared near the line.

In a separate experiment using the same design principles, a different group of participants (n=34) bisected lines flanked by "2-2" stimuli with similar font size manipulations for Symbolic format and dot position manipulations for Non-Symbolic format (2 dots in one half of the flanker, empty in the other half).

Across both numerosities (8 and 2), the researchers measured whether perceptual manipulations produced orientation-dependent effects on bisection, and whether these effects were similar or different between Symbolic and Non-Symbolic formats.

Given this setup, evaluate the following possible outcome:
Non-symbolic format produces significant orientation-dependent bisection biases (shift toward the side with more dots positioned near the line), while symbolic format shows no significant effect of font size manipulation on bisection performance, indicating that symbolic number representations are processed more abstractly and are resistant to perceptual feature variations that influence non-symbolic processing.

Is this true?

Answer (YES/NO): YES